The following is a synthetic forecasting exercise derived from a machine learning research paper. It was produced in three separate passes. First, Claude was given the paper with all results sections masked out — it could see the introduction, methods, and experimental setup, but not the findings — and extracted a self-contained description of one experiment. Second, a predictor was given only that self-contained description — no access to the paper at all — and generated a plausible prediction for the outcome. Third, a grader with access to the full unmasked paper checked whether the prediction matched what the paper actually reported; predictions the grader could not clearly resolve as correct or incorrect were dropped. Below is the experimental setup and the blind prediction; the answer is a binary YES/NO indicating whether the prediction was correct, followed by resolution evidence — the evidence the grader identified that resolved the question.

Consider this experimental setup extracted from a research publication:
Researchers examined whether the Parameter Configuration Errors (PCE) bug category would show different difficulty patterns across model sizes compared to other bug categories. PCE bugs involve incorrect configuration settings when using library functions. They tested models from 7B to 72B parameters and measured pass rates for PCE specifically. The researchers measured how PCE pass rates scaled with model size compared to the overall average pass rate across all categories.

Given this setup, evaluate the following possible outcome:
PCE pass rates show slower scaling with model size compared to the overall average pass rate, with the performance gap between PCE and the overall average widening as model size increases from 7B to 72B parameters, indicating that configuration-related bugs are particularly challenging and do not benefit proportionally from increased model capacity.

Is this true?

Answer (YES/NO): NO